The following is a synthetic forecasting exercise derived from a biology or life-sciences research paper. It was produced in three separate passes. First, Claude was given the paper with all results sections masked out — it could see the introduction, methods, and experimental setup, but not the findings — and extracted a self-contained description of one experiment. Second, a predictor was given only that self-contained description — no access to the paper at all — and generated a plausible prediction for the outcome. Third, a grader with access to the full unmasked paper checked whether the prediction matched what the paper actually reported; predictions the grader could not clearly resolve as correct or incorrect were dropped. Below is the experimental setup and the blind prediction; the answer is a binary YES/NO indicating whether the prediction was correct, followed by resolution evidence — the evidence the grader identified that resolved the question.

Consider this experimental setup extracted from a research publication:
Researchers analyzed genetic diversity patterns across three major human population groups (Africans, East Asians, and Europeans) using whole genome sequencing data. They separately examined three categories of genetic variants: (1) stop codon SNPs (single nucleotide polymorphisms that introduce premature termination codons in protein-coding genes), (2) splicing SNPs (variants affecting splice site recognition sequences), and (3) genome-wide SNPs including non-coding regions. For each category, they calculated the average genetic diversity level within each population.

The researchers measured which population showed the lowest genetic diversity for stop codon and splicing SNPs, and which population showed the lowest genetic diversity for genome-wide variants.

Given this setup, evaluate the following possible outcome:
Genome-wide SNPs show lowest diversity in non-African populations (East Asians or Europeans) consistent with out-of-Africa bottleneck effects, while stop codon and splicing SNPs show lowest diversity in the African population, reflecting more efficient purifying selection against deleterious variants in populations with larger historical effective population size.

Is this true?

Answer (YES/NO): NO